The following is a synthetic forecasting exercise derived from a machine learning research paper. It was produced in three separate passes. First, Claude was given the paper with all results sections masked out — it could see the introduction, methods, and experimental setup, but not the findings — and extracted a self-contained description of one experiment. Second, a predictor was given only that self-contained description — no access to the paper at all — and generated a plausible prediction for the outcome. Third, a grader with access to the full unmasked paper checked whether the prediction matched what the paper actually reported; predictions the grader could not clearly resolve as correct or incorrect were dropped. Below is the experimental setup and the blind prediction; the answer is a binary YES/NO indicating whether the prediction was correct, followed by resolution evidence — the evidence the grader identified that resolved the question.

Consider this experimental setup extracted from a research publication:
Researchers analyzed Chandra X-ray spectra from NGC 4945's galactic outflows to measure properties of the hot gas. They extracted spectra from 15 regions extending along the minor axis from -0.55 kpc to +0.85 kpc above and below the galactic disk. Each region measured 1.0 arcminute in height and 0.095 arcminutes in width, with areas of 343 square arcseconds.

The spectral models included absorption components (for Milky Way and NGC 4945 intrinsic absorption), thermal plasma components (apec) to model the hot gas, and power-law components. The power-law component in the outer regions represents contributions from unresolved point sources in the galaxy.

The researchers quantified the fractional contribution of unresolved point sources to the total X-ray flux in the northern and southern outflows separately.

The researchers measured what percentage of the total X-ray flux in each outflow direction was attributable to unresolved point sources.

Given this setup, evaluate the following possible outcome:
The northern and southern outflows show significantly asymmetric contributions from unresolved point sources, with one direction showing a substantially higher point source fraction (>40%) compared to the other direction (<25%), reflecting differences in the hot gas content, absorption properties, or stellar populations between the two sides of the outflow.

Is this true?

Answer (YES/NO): NO